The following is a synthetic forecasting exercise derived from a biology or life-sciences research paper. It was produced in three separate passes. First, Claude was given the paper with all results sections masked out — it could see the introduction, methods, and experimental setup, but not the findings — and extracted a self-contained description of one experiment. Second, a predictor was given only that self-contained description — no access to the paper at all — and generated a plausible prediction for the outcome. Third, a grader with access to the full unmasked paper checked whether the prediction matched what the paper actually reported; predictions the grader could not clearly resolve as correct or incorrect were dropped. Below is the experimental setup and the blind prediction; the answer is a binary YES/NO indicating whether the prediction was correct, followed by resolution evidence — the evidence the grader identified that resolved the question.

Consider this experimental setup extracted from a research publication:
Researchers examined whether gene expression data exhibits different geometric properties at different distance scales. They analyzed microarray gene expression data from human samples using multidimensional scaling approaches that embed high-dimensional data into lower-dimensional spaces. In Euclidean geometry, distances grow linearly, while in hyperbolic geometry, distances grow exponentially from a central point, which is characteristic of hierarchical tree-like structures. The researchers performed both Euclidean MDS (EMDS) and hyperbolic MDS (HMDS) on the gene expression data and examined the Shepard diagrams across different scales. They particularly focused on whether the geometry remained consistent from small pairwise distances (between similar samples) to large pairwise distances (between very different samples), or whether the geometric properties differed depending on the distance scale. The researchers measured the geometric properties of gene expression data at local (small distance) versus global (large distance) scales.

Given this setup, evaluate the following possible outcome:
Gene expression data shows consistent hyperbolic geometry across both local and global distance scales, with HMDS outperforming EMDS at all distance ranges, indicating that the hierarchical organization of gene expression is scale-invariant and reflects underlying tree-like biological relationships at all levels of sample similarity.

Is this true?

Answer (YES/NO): NO